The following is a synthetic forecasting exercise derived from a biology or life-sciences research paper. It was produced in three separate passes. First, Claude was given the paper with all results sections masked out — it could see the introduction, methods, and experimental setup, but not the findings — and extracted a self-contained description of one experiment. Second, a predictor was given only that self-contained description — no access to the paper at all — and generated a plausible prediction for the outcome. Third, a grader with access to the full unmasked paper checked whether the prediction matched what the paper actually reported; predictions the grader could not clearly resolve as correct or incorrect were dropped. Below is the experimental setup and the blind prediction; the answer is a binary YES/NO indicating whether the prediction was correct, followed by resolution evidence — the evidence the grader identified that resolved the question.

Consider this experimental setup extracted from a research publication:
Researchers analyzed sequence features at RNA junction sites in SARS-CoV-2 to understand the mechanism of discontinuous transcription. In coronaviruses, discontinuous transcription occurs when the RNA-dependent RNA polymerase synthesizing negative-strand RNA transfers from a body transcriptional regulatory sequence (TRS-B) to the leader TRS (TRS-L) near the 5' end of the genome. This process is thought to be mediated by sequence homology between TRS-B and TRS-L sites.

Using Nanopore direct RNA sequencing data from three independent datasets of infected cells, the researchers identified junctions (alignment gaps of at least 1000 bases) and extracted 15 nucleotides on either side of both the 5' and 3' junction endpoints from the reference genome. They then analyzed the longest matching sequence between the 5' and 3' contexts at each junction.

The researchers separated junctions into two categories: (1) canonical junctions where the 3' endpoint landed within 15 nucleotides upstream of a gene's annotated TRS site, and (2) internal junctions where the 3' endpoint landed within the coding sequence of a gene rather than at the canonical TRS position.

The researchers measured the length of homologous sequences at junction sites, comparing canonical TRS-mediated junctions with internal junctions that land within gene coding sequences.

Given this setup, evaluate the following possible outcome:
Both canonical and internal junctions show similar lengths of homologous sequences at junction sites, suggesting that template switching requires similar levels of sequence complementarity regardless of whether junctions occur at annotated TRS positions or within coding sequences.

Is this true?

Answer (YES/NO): NO